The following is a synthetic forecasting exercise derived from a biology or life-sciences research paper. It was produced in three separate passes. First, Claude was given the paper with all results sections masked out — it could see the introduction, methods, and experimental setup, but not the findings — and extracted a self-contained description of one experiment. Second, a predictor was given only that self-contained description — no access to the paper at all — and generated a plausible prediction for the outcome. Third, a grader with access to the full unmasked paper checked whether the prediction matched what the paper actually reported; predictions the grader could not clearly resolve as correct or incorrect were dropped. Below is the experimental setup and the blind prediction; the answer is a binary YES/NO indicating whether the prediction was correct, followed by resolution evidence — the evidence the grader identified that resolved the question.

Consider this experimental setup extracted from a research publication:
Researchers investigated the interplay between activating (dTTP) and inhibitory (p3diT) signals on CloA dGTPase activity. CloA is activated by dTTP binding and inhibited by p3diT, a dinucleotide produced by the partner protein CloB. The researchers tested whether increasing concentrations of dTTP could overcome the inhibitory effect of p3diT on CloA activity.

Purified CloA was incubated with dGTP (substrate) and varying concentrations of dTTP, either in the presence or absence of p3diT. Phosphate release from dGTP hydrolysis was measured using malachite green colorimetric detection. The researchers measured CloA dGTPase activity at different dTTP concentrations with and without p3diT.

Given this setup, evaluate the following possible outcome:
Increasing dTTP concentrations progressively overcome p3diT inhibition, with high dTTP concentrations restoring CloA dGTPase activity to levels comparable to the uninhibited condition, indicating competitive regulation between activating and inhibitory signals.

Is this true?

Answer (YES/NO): YES